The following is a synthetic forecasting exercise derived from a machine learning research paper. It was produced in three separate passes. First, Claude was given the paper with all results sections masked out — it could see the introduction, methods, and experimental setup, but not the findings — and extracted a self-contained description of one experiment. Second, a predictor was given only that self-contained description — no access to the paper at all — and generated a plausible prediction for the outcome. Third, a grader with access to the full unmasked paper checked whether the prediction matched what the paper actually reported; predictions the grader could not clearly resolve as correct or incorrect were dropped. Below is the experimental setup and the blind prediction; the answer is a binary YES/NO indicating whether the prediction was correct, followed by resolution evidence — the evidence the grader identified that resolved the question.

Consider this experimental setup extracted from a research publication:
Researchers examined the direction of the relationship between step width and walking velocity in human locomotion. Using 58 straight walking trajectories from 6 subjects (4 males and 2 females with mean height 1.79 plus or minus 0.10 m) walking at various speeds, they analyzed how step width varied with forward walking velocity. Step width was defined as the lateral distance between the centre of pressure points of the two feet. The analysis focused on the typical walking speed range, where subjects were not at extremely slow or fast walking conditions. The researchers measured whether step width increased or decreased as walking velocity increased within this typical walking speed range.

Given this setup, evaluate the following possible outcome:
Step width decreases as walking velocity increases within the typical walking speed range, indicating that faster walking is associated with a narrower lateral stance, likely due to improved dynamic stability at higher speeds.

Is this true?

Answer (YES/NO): YES